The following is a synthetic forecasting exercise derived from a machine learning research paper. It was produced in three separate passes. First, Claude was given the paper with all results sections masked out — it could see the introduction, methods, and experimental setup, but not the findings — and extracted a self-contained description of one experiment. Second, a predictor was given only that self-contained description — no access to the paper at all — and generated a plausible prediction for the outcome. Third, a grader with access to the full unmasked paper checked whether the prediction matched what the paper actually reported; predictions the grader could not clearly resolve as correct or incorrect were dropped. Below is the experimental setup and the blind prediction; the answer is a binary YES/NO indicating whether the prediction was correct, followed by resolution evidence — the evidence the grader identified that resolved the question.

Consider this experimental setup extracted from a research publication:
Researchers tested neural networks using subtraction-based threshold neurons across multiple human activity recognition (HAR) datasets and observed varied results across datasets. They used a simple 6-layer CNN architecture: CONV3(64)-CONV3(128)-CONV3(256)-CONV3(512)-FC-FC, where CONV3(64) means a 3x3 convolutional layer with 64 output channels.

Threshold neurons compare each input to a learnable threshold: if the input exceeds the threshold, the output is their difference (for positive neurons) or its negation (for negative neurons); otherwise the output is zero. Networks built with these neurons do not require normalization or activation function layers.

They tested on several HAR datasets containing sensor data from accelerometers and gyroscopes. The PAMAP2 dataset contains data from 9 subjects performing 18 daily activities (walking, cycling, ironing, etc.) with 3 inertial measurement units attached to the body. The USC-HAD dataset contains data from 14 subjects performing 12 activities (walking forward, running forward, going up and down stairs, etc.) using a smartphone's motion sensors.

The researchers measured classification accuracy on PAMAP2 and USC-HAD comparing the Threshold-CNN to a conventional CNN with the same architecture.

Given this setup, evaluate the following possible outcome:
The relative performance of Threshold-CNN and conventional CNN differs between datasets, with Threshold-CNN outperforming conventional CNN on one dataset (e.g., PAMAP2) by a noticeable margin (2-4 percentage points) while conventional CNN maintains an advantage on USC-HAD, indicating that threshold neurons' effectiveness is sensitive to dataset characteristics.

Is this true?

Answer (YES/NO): NO